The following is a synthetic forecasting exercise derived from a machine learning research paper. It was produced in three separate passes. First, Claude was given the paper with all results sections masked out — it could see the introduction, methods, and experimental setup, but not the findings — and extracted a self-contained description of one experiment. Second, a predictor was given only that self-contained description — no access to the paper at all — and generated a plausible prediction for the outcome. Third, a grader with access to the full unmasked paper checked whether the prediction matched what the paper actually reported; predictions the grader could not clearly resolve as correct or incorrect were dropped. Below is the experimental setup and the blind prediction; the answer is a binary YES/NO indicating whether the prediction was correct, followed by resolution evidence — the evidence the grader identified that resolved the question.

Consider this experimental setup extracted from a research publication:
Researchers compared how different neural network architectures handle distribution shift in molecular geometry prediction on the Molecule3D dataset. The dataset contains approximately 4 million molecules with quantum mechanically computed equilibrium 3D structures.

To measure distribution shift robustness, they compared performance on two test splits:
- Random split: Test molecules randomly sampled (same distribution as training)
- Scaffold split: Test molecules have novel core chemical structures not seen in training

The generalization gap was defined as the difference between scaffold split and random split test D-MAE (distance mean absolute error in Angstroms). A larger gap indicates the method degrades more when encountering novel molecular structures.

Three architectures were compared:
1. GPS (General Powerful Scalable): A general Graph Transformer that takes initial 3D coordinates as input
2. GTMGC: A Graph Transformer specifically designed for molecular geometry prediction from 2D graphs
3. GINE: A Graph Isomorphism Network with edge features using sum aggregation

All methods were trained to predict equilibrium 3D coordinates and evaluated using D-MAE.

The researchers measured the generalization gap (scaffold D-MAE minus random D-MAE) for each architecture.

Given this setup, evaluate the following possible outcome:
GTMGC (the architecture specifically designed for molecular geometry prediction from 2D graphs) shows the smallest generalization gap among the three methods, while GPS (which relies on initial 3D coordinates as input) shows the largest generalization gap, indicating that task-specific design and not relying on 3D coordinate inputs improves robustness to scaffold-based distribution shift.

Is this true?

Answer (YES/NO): NO